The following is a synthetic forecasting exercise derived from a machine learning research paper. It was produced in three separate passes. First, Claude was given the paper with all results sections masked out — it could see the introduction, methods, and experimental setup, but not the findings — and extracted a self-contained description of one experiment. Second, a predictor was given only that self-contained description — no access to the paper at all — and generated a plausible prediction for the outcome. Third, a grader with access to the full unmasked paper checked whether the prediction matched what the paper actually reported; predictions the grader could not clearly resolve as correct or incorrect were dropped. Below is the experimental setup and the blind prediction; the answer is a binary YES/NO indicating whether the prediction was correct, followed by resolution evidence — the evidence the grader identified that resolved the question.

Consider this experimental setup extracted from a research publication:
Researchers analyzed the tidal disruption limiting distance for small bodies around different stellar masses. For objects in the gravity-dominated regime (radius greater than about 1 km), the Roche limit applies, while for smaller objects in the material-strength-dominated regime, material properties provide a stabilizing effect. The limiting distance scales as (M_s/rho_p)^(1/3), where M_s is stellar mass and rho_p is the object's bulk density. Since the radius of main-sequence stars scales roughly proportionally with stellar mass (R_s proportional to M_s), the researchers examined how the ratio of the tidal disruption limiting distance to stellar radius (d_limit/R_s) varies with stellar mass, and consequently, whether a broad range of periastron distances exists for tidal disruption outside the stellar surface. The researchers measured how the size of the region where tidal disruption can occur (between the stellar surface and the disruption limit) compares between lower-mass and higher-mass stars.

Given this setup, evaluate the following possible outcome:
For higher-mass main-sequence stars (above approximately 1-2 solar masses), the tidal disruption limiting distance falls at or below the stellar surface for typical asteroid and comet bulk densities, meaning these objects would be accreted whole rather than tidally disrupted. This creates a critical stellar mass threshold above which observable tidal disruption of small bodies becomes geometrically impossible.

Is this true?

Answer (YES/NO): NO